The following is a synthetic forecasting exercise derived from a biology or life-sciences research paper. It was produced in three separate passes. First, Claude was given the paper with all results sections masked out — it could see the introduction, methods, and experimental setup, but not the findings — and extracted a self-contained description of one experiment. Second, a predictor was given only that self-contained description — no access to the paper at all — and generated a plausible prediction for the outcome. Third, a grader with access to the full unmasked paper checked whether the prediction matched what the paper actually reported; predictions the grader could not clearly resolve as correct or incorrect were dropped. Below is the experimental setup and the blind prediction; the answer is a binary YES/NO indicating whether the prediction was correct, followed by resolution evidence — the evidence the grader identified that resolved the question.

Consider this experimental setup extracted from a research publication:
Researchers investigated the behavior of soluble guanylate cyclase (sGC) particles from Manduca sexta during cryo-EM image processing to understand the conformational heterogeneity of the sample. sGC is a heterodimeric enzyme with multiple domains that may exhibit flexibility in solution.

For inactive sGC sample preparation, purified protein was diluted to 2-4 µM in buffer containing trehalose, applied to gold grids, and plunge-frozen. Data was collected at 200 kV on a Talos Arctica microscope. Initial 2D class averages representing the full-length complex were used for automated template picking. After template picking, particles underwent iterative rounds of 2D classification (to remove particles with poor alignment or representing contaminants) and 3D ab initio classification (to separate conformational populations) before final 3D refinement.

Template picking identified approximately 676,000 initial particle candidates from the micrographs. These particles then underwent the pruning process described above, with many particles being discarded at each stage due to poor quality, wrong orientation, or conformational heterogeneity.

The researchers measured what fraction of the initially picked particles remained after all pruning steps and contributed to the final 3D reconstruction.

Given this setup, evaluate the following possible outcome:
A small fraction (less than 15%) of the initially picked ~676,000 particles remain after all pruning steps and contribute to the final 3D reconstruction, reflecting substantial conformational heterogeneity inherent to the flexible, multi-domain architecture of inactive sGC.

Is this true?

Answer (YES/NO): YES